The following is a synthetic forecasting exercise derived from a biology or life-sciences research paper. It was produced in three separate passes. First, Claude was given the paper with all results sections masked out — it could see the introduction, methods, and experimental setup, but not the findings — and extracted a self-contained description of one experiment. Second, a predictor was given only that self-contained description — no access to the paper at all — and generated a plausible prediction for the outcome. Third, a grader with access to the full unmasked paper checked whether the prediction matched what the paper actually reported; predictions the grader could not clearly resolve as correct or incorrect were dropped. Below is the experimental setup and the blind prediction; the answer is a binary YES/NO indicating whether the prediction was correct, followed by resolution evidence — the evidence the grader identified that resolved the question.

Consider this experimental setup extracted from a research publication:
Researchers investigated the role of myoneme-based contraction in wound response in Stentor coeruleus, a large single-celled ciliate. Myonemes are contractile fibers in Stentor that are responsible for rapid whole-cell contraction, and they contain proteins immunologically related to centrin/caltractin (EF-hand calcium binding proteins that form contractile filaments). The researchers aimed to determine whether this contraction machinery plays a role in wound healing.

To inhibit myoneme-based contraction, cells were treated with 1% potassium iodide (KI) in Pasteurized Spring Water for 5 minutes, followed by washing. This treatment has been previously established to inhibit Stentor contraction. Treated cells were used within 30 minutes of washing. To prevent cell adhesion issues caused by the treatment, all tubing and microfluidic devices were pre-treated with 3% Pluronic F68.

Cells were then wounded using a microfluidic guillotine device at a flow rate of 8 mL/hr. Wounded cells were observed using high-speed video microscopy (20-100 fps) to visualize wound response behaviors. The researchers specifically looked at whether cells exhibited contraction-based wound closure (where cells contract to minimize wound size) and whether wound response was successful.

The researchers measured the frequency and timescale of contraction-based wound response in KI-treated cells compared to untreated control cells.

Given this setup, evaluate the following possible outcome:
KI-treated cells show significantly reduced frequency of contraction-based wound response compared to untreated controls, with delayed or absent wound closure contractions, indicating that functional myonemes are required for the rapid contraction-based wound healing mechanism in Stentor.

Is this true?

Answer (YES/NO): NO